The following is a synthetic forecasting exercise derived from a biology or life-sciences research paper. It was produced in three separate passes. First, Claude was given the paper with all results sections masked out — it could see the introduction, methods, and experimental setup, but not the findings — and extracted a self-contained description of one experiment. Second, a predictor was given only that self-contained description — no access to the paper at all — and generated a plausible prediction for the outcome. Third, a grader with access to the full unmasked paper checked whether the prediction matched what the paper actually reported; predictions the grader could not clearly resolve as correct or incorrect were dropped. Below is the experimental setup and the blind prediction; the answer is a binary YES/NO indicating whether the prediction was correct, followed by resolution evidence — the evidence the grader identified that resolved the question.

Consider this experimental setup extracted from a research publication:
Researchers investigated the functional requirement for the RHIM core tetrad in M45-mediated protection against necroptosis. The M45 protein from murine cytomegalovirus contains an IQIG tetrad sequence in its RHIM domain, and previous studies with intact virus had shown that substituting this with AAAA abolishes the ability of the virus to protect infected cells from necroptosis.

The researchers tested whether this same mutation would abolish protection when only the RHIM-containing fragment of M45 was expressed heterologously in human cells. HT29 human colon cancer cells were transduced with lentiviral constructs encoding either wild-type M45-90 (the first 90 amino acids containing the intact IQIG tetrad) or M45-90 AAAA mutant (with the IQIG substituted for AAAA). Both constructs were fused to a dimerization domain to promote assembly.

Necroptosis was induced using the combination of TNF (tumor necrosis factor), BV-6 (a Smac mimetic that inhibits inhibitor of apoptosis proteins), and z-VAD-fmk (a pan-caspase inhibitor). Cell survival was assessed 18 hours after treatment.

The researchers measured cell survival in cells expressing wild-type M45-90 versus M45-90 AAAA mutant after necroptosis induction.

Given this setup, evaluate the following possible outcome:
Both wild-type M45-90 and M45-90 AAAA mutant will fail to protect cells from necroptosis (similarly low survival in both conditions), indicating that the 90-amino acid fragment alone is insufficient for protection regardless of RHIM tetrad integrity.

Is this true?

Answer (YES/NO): NO